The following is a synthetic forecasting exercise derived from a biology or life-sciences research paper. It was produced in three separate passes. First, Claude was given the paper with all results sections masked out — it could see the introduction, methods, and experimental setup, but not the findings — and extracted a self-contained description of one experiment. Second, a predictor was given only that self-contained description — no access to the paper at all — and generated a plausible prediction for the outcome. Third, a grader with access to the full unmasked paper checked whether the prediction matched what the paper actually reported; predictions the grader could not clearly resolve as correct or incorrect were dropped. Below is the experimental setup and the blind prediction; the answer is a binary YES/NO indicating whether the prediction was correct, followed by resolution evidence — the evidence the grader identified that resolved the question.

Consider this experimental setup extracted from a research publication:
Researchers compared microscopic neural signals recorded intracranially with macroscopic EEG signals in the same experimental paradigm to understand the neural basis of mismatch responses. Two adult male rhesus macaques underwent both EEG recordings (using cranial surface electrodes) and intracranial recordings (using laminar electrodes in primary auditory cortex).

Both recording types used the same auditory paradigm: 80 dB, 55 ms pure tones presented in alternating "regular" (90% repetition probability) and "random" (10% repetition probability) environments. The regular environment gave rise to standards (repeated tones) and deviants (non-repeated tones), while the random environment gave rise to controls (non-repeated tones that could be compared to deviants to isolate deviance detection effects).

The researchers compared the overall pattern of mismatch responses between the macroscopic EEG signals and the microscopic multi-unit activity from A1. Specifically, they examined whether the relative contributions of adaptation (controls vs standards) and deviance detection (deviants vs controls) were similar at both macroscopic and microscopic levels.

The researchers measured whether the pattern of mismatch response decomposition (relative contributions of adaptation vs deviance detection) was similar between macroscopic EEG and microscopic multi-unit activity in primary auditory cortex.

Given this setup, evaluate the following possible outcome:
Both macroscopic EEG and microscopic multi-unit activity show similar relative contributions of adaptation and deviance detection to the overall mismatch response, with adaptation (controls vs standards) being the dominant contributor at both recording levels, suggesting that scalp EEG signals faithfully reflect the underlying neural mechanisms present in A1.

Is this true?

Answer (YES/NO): YES